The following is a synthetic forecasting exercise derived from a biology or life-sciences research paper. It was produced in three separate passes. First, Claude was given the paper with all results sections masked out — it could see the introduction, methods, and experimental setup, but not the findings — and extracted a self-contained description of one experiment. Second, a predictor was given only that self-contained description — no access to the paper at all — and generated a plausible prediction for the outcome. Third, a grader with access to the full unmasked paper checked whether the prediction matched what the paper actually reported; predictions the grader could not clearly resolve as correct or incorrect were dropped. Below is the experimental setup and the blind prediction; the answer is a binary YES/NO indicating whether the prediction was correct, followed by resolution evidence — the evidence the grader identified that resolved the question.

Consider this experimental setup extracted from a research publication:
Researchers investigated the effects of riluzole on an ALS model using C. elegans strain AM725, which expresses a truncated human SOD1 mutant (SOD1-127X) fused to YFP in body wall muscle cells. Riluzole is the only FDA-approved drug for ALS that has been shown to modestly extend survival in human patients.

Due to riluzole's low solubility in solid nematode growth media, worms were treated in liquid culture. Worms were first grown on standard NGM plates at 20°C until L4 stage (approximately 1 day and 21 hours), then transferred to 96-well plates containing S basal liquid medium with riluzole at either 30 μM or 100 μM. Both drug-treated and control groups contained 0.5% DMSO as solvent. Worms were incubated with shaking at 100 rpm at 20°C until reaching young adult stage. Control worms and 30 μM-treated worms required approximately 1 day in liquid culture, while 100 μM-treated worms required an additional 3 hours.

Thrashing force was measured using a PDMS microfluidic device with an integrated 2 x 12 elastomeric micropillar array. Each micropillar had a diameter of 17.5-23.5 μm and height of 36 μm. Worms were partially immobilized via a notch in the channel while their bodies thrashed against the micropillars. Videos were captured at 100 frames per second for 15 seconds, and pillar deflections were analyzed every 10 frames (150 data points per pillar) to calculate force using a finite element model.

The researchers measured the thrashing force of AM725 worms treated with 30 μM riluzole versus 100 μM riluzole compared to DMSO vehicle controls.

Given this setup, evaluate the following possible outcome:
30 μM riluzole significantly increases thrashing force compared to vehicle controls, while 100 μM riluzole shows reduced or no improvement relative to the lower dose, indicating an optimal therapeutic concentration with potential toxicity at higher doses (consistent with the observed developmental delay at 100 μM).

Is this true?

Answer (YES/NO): NO